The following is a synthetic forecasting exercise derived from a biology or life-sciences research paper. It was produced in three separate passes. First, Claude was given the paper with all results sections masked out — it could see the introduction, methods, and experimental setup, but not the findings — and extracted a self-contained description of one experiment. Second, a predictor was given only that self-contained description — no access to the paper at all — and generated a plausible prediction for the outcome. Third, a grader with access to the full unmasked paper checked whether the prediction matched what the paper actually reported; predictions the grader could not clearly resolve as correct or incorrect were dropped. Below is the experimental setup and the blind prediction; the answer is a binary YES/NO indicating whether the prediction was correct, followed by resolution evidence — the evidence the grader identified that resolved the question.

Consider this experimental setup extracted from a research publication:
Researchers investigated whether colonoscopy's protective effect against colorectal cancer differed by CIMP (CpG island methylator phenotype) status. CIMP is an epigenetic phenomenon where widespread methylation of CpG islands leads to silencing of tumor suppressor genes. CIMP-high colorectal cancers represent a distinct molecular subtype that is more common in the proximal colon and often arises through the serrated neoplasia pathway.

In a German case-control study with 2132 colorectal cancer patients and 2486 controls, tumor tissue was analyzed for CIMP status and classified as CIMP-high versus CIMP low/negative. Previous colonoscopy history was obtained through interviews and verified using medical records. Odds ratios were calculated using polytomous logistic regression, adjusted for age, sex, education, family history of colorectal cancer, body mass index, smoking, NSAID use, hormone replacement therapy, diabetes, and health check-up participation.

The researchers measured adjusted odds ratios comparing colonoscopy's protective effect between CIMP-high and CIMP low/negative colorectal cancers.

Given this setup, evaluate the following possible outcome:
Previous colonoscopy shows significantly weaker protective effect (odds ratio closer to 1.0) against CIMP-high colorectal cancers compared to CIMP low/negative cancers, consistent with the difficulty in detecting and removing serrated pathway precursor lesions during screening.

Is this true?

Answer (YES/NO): YES